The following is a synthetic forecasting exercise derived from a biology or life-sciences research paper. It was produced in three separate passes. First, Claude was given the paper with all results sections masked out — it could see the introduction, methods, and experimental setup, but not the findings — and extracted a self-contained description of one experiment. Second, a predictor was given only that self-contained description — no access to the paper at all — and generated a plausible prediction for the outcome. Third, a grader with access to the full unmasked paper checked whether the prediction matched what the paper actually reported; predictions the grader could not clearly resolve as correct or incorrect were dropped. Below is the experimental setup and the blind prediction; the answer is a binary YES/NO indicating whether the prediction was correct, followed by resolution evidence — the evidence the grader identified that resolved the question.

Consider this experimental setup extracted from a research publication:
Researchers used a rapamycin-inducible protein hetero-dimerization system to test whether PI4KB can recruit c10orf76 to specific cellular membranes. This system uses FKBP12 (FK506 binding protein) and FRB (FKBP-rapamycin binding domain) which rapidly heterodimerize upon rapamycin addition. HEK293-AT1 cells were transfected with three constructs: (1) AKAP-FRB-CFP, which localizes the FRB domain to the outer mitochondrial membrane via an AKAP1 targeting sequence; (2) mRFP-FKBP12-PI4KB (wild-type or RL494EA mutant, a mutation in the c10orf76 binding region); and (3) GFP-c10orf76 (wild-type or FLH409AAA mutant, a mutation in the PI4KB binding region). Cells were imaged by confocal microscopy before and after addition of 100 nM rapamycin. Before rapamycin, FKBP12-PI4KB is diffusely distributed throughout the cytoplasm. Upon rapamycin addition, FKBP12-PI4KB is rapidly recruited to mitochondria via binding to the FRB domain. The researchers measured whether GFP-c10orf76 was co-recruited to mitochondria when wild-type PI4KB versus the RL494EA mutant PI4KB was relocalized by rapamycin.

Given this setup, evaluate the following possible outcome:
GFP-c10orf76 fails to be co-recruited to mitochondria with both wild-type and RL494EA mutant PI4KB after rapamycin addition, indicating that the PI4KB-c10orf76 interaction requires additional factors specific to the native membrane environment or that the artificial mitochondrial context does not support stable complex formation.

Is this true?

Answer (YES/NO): NO